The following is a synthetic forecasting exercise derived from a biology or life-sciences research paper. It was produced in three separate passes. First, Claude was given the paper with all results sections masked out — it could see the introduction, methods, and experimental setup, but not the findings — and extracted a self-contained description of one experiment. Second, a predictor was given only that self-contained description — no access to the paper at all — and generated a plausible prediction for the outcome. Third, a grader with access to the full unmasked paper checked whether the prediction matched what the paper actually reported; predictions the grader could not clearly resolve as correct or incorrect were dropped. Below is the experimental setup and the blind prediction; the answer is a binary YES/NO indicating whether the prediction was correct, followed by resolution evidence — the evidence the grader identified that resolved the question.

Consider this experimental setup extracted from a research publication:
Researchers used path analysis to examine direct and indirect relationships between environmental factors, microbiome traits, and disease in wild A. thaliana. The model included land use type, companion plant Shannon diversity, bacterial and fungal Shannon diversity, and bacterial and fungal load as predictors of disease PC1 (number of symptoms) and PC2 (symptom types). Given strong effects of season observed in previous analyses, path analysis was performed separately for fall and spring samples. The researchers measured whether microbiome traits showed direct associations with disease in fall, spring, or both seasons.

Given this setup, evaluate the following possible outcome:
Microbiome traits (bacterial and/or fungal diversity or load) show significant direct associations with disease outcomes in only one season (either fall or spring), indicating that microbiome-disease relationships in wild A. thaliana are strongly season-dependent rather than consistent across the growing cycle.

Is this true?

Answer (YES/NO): YES